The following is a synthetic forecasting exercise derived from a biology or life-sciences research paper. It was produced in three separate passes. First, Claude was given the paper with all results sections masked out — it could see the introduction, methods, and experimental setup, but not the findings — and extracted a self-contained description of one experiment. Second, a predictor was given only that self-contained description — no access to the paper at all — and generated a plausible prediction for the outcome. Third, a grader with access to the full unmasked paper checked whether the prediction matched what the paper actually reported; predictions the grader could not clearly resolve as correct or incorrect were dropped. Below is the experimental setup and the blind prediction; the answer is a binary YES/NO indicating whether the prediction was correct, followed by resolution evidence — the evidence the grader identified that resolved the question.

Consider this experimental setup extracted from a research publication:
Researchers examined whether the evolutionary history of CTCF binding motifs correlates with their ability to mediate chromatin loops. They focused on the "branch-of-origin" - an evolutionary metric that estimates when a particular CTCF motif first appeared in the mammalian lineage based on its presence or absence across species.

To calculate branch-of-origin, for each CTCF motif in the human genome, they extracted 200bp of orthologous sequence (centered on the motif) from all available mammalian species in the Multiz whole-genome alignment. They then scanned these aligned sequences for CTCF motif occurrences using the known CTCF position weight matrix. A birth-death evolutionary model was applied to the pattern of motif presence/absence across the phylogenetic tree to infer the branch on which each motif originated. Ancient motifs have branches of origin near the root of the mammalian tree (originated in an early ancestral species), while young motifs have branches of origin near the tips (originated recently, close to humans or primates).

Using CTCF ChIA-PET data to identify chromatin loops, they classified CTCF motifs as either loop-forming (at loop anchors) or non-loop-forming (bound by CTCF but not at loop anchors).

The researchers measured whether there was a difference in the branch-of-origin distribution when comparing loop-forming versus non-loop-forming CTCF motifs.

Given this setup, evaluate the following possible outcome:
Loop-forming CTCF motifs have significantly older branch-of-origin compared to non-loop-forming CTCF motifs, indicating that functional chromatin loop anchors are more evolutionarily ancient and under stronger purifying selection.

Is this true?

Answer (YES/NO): YES